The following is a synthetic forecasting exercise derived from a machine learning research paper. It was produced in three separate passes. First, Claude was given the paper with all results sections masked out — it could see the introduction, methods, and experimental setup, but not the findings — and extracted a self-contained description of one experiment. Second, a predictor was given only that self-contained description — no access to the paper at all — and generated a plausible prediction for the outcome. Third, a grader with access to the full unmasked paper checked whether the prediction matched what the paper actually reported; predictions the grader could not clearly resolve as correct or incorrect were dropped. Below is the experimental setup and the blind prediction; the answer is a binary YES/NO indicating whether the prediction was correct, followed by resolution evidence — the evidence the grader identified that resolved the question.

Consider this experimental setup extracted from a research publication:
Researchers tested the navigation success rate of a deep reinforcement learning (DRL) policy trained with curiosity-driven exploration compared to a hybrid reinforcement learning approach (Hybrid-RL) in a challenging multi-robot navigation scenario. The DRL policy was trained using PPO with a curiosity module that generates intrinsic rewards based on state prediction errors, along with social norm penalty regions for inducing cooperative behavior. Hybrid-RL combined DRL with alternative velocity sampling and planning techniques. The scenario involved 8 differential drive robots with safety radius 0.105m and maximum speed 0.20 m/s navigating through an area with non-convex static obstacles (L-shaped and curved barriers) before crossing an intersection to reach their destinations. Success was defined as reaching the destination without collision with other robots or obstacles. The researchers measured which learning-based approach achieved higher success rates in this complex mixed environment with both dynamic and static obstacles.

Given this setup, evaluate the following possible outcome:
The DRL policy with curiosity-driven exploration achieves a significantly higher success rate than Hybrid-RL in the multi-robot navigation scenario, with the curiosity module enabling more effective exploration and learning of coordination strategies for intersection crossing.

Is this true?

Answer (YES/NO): NO